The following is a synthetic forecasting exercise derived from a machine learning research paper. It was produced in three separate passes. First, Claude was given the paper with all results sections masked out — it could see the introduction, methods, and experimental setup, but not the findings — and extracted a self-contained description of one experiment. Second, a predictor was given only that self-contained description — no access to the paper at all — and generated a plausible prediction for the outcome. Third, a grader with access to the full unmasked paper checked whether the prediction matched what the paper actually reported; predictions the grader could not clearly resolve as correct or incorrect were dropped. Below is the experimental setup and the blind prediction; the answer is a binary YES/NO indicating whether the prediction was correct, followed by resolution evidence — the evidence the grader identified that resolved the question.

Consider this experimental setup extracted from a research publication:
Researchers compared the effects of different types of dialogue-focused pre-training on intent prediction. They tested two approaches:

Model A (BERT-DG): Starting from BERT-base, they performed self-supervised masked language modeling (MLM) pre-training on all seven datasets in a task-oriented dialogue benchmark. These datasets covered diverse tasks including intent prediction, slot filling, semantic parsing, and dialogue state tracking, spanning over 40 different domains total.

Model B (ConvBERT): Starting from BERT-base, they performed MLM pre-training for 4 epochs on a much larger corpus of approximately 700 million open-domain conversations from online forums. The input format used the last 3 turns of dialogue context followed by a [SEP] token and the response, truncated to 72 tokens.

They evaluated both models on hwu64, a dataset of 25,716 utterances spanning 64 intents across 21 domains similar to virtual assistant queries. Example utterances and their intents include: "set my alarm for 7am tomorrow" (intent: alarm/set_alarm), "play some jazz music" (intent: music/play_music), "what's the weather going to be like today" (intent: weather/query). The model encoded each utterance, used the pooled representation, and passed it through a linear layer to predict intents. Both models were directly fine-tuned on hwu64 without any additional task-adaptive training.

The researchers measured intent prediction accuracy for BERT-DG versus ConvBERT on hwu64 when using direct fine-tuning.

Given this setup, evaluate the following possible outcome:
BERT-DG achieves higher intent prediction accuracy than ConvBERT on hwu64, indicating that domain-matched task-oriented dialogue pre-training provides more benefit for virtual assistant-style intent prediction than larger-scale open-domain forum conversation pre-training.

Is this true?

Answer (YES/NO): YES